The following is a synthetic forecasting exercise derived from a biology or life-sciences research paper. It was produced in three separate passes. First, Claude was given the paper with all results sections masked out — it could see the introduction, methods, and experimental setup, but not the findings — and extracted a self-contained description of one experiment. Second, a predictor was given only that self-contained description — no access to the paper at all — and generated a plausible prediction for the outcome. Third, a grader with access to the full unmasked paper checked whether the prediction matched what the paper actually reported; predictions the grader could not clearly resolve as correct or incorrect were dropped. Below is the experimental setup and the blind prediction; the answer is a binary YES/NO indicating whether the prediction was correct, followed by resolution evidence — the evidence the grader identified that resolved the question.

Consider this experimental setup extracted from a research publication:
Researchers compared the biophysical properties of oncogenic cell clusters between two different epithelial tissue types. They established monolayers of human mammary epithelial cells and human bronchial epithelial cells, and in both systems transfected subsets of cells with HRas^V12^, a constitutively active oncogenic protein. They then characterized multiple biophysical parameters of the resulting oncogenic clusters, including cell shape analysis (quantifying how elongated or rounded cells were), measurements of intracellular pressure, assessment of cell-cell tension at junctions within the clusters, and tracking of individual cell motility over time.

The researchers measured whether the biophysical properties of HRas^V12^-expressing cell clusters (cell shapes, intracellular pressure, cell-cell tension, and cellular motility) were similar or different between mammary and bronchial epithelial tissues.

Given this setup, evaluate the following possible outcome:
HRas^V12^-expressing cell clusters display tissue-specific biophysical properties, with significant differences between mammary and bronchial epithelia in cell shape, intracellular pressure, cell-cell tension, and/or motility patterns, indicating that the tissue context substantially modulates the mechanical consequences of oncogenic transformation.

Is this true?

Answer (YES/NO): YES